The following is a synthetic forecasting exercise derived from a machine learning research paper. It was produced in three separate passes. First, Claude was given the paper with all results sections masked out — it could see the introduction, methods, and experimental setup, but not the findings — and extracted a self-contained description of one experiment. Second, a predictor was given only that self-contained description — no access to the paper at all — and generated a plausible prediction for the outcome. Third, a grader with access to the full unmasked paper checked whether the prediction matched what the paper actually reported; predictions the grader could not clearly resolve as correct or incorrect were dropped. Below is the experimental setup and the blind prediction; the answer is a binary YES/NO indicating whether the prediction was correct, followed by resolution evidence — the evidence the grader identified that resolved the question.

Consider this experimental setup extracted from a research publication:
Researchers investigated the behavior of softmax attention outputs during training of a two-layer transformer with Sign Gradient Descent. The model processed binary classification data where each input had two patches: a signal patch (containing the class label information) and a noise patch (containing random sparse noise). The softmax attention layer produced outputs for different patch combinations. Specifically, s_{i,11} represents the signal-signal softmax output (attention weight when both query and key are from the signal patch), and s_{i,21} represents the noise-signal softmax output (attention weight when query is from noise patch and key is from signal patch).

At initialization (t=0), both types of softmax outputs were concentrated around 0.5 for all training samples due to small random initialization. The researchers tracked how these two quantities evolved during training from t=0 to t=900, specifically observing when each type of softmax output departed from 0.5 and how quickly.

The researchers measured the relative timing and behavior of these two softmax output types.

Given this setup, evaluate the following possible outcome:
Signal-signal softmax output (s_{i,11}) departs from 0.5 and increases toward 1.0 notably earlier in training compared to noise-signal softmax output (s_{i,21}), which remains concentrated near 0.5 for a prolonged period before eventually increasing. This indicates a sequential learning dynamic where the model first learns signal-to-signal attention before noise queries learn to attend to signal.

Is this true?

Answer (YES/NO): NO